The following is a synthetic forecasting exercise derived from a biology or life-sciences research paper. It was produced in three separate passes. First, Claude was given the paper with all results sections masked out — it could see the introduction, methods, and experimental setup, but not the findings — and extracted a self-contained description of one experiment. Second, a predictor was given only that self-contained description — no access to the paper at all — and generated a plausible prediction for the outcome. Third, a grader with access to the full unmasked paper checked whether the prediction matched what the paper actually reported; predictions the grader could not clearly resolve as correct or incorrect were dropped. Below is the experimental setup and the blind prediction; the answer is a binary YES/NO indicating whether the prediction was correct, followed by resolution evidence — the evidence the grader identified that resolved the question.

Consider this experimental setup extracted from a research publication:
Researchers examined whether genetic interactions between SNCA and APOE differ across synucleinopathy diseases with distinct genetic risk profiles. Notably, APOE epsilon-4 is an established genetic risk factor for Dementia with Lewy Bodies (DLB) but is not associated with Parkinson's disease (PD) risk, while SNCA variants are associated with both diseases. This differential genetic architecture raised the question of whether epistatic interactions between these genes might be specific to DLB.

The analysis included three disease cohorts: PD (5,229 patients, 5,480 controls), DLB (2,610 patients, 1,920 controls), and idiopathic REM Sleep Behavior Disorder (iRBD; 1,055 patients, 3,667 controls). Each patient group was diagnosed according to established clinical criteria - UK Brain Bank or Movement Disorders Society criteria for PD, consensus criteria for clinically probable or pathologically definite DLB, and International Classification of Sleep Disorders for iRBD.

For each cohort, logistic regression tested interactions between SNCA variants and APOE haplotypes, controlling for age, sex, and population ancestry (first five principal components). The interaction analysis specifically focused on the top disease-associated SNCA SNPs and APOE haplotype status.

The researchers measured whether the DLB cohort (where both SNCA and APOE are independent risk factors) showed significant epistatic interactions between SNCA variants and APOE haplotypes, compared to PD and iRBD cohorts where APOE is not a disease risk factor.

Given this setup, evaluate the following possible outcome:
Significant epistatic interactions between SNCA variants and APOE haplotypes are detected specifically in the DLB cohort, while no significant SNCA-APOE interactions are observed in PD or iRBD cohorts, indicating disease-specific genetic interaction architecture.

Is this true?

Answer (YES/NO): NO